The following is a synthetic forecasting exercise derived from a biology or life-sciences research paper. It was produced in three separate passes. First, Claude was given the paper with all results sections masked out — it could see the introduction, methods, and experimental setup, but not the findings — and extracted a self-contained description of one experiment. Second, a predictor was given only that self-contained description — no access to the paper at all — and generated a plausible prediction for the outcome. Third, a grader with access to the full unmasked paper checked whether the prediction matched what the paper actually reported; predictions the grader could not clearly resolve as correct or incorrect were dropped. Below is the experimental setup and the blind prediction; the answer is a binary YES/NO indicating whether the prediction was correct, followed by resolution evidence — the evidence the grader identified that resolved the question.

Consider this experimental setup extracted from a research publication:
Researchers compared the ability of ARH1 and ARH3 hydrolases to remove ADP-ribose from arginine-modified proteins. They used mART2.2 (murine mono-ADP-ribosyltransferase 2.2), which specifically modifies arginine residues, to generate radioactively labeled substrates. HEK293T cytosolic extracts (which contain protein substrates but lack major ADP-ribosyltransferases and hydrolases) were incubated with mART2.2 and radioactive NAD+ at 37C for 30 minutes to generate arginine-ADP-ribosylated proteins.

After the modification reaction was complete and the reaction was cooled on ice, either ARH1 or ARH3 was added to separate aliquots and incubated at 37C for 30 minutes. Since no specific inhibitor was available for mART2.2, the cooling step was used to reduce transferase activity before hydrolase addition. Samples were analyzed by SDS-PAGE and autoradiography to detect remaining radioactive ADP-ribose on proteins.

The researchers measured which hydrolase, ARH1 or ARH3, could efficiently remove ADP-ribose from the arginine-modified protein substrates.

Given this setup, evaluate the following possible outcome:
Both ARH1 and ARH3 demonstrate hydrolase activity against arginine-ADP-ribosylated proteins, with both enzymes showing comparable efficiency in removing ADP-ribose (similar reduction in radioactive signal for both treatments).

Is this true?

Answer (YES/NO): NO